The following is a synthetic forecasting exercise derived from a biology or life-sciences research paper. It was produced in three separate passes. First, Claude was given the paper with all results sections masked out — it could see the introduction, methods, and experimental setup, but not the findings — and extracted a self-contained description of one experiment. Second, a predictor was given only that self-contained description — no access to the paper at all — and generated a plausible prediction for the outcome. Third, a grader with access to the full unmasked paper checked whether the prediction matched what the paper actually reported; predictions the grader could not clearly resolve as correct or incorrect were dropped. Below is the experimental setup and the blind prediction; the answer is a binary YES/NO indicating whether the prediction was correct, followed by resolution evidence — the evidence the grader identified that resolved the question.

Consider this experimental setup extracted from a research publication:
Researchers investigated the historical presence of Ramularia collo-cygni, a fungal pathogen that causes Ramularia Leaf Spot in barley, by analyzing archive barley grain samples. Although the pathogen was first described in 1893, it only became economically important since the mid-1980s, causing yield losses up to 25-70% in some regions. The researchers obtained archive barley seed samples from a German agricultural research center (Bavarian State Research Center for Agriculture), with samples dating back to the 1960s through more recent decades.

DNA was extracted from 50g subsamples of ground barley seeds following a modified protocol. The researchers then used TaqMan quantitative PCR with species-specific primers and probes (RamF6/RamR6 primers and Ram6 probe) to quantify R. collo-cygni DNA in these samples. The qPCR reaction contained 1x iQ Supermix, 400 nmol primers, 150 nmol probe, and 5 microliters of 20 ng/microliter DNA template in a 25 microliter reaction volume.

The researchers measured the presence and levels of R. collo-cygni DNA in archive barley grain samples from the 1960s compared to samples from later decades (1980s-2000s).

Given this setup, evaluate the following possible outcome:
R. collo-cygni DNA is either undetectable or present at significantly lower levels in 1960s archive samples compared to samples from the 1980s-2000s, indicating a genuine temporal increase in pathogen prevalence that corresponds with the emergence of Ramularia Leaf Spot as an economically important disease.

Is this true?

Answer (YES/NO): YES